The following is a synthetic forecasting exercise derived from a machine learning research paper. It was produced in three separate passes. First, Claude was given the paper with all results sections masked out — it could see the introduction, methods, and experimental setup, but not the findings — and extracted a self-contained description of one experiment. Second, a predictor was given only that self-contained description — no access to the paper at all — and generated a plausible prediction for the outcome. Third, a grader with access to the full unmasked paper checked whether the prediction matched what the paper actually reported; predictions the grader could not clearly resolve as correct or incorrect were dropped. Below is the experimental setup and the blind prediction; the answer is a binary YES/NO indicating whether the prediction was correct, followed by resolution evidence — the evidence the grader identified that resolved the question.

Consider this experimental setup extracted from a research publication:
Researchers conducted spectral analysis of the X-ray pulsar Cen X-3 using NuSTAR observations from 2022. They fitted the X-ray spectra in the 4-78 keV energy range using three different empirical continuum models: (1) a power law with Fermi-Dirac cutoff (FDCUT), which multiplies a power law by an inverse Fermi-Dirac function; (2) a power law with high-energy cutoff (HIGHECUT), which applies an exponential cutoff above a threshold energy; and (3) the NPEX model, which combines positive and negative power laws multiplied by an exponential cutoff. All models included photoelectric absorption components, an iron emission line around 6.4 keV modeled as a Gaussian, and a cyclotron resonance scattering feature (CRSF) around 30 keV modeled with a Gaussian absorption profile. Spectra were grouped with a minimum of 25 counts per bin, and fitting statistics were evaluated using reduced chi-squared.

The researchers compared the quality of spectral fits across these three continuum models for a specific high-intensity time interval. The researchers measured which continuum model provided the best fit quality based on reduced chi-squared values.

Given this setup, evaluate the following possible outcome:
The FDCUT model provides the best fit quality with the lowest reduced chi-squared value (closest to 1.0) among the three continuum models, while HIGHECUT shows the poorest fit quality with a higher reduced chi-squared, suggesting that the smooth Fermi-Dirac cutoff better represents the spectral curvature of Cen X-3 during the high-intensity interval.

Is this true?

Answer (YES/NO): NO